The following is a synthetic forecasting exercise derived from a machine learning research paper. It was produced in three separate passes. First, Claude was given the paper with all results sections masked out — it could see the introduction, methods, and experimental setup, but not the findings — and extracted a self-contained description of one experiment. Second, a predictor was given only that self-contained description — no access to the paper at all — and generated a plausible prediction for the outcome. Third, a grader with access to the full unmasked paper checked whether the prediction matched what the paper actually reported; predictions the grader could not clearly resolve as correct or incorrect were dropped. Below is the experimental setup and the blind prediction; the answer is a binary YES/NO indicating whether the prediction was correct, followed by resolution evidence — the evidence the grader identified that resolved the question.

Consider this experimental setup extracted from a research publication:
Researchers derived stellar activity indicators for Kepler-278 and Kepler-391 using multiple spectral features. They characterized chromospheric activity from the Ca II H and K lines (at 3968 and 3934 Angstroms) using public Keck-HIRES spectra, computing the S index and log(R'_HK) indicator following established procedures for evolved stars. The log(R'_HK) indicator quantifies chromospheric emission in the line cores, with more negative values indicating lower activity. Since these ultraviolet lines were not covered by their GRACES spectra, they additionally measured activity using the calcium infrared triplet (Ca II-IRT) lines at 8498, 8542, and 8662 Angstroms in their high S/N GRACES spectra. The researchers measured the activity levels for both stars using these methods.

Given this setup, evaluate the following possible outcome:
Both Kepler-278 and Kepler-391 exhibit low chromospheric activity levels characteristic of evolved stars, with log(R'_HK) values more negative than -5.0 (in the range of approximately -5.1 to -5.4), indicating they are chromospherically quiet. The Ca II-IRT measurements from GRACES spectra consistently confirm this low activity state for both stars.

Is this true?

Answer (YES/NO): YES